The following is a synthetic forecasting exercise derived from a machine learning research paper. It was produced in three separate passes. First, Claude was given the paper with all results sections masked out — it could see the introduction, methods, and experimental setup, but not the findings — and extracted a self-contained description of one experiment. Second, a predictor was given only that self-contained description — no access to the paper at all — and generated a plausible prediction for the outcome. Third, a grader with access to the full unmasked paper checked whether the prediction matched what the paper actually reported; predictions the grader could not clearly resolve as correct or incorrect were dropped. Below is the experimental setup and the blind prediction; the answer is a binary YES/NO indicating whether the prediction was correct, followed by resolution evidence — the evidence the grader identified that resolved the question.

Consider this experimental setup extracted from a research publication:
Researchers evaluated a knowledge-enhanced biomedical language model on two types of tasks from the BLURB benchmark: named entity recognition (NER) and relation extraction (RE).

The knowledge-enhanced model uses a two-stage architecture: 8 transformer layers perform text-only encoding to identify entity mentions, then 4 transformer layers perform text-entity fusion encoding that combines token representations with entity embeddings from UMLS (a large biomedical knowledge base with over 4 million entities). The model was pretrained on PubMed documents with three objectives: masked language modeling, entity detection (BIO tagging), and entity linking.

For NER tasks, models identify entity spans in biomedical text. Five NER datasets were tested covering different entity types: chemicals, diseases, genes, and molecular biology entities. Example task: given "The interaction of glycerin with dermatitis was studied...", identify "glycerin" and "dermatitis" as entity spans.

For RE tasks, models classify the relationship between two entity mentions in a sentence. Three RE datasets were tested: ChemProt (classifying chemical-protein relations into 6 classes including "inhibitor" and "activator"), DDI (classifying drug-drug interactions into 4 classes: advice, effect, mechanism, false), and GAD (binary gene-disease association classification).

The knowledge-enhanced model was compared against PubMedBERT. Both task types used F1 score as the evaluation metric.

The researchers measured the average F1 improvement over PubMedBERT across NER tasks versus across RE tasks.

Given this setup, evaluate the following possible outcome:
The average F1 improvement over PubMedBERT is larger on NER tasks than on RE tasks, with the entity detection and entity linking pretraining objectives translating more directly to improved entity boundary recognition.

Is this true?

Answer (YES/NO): YES